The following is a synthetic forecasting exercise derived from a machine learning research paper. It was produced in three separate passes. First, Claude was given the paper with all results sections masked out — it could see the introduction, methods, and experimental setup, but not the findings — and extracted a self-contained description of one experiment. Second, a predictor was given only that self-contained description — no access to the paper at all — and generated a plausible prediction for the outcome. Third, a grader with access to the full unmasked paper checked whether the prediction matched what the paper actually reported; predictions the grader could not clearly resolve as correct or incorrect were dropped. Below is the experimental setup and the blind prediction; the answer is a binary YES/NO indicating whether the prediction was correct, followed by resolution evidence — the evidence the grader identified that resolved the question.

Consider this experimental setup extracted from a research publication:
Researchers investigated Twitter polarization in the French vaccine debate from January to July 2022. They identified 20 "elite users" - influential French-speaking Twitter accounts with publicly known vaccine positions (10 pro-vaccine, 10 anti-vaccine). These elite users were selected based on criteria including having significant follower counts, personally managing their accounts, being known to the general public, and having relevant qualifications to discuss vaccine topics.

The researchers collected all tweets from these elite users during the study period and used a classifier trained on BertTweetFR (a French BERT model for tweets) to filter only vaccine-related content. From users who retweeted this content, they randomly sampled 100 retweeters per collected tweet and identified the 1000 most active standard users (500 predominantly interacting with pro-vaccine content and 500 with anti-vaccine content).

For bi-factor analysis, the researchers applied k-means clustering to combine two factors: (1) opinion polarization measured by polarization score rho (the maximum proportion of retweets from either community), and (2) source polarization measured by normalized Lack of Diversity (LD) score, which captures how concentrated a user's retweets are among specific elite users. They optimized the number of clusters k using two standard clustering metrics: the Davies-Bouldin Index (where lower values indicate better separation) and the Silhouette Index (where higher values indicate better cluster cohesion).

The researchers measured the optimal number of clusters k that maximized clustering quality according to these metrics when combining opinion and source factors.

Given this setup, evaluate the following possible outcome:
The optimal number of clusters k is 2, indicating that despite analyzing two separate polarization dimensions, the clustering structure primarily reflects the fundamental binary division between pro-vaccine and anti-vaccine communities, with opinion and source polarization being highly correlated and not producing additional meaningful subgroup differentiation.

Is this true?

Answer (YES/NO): NO